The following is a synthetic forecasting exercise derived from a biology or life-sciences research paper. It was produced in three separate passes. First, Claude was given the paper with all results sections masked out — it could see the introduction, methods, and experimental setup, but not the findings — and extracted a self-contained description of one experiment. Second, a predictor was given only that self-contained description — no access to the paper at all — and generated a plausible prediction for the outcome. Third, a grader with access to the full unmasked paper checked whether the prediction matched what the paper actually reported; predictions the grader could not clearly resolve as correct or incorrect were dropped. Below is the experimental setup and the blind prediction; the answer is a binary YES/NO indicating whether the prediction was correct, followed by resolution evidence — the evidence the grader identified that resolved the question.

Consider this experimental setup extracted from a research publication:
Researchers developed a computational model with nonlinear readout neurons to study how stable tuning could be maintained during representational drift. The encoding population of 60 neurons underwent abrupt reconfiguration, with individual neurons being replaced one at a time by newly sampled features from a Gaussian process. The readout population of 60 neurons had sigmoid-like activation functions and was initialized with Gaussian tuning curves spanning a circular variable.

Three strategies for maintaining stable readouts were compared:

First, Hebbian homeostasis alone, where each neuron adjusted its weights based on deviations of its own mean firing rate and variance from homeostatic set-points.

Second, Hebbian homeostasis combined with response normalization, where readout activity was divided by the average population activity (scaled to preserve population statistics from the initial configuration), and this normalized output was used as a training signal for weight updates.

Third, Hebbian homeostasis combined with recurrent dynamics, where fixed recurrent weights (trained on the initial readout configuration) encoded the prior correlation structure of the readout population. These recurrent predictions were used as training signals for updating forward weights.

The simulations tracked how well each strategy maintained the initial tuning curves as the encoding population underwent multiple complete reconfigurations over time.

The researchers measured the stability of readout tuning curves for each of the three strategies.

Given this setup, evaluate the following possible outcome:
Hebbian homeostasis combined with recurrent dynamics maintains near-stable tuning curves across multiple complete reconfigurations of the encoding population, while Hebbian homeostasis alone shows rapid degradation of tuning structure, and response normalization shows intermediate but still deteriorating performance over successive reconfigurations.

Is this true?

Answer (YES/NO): YES